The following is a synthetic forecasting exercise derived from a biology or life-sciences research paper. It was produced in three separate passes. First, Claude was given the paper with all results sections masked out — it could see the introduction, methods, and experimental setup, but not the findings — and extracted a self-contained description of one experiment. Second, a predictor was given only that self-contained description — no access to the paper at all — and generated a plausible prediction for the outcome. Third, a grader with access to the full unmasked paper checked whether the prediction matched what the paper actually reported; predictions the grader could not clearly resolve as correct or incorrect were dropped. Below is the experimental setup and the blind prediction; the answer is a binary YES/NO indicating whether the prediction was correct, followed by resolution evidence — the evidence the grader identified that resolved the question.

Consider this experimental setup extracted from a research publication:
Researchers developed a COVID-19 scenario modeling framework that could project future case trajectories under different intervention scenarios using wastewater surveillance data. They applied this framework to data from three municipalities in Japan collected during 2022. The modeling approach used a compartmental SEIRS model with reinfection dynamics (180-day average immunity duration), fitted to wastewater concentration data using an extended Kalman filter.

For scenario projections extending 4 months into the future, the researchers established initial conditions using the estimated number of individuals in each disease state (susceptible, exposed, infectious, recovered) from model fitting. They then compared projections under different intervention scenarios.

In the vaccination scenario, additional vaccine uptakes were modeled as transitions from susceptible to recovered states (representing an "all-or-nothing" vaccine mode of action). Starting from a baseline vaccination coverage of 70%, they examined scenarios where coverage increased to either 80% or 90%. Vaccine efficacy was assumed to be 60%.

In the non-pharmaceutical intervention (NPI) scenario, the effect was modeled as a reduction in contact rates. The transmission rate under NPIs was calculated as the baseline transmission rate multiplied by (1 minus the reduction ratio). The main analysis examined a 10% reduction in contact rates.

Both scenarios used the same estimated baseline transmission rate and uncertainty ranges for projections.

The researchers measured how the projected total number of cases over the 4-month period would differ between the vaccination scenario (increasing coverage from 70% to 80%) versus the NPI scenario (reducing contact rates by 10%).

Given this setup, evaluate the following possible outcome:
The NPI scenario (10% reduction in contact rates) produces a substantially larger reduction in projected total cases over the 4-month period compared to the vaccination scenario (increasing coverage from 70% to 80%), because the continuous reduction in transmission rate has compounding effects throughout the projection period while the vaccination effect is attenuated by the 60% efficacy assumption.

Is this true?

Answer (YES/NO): NO